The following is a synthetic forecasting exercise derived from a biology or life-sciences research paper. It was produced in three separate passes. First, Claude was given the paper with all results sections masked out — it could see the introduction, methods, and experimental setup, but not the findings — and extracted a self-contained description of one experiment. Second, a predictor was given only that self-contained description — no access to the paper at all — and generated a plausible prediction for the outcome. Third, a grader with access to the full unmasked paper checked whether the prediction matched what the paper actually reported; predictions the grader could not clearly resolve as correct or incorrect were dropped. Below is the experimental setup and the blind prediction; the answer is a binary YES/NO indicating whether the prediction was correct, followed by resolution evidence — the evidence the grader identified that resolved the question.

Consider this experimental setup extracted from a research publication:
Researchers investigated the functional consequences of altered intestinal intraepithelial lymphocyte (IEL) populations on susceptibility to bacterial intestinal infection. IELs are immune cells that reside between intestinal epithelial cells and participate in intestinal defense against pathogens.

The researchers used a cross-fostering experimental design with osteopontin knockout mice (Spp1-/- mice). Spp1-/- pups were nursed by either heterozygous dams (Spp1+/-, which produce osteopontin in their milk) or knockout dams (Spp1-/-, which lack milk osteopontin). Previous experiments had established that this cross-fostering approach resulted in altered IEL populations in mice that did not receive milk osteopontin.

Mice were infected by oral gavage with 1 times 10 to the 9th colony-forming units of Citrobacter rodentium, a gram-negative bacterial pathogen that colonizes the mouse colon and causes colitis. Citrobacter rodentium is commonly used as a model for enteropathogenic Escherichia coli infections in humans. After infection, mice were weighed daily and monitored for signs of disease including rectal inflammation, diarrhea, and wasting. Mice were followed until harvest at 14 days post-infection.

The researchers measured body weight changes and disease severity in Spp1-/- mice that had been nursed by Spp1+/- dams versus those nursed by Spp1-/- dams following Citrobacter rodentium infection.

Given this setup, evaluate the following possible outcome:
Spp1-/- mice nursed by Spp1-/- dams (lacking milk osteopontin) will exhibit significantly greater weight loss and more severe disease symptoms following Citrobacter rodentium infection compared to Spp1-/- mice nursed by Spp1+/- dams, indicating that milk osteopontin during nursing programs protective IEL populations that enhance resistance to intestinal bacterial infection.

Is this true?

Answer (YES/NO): NO